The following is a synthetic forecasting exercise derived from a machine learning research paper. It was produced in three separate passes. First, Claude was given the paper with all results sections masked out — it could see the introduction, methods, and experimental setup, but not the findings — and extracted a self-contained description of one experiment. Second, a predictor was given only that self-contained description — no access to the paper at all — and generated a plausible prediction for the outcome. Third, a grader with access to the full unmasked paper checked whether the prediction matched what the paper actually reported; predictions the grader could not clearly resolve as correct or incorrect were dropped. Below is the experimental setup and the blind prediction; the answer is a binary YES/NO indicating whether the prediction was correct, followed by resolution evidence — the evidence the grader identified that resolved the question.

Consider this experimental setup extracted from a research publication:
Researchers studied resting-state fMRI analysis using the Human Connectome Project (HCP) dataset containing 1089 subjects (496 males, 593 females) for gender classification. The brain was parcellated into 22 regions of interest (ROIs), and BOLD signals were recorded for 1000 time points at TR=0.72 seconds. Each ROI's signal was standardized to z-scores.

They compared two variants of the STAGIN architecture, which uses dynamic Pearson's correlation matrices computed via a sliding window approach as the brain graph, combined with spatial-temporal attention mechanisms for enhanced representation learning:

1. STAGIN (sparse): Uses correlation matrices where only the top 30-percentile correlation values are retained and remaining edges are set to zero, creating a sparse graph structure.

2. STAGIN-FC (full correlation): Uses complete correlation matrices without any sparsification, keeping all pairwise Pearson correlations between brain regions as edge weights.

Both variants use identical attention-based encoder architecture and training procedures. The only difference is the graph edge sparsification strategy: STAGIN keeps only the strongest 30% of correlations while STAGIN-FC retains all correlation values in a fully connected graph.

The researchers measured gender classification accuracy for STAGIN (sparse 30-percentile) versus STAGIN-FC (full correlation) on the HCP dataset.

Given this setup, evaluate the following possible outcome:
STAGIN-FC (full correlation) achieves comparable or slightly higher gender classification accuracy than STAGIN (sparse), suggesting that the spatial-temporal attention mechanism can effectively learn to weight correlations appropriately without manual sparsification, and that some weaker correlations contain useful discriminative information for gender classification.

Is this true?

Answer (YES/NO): NO